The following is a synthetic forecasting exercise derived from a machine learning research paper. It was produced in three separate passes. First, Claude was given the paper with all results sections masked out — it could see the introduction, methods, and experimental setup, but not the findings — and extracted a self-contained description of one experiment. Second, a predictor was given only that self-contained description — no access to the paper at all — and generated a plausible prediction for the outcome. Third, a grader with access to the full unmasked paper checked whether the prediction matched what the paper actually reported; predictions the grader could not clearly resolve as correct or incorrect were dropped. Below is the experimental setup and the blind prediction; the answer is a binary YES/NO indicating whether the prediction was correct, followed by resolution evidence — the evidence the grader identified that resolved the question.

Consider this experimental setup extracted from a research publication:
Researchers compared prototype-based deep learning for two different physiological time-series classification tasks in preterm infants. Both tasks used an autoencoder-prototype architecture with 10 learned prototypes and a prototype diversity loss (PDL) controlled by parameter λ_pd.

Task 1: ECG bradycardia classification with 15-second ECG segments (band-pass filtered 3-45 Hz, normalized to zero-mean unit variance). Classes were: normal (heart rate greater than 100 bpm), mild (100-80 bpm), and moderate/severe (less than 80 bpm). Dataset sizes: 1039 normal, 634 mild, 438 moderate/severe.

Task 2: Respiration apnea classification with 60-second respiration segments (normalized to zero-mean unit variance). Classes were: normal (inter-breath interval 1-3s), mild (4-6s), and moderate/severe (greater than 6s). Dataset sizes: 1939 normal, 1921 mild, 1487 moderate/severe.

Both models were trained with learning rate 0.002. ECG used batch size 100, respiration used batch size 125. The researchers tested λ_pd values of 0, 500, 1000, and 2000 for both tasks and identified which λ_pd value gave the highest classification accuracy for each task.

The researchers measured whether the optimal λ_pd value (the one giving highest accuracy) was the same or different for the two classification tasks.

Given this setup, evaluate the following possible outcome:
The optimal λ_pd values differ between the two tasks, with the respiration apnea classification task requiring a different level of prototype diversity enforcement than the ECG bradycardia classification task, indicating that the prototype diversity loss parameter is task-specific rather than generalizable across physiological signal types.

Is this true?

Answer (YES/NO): YES